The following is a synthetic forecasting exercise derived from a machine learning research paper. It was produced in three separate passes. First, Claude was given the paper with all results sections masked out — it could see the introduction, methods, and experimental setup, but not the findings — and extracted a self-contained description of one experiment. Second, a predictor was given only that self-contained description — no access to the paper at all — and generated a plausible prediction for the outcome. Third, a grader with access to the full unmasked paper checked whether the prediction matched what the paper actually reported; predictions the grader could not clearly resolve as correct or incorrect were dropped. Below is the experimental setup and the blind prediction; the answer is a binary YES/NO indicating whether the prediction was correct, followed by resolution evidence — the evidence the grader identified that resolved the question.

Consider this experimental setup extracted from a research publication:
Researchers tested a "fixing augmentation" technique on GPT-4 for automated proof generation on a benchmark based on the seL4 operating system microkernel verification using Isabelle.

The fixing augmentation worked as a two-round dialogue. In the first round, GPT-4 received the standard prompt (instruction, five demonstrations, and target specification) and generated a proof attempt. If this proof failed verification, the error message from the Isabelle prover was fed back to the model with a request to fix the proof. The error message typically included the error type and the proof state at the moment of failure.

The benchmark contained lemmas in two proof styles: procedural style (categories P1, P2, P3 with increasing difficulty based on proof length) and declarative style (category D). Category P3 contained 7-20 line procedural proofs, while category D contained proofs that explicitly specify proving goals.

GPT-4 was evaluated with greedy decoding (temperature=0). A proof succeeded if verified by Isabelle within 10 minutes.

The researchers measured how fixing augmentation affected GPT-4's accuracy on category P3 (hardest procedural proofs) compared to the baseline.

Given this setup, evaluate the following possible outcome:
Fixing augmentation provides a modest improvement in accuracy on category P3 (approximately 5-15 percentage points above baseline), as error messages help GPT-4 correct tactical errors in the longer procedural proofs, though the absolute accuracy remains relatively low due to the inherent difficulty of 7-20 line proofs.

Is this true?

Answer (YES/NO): NO